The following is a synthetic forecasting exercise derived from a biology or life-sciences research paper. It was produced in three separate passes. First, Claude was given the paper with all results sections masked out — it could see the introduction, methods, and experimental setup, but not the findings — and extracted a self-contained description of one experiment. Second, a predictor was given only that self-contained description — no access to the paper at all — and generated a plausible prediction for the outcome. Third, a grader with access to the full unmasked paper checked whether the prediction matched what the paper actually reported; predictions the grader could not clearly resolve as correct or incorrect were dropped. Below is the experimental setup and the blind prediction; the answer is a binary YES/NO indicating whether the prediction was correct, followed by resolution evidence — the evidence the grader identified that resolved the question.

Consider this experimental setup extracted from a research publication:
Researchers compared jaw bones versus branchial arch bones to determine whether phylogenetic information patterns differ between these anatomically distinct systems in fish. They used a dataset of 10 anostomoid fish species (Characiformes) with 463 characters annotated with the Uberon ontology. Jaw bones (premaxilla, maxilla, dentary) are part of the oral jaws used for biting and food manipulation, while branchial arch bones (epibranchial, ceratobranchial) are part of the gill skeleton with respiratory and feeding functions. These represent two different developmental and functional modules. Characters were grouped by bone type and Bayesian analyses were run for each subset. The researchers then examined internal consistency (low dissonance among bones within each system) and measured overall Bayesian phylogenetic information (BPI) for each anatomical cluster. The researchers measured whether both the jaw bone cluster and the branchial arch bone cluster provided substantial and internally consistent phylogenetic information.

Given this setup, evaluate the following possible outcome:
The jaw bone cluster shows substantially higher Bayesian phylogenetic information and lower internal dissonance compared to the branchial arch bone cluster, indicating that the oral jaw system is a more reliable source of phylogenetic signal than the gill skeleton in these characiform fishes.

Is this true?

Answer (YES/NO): NO